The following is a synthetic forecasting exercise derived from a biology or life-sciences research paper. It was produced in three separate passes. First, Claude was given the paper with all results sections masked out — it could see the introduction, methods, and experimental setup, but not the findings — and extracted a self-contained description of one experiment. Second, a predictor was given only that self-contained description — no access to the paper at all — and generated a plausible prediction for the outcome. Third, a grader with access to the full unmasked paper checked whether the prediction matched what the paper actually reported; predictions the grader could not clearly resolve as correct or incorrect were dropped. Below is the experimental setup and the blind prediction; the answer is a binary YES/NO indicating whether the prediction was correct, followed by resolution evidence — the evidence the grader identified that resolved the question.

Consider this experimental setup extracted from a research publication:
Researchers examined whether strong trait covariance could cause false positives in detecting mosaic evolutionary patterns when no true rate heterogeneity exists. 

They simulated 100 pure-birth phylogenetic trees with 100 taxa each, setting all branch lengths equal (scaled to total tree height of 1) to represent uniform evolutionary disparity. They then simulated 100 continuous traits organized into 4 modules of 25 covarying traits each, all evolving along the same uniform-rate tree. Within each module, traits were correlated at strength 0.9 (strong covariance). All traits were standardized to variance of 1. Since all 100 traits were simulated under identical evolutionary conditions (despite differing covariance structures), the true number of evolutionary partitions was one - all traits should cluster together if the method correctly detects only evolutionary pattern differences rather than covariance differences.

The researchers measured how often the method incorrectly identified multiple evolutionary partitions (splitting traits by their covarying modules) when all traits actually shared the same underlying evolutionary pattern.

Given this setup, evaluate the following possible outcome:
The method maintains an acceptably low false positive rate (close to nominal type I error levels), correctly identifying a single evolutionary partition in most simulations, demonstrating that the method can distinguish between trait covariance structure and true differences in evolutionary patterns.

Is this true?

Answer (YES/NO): NO